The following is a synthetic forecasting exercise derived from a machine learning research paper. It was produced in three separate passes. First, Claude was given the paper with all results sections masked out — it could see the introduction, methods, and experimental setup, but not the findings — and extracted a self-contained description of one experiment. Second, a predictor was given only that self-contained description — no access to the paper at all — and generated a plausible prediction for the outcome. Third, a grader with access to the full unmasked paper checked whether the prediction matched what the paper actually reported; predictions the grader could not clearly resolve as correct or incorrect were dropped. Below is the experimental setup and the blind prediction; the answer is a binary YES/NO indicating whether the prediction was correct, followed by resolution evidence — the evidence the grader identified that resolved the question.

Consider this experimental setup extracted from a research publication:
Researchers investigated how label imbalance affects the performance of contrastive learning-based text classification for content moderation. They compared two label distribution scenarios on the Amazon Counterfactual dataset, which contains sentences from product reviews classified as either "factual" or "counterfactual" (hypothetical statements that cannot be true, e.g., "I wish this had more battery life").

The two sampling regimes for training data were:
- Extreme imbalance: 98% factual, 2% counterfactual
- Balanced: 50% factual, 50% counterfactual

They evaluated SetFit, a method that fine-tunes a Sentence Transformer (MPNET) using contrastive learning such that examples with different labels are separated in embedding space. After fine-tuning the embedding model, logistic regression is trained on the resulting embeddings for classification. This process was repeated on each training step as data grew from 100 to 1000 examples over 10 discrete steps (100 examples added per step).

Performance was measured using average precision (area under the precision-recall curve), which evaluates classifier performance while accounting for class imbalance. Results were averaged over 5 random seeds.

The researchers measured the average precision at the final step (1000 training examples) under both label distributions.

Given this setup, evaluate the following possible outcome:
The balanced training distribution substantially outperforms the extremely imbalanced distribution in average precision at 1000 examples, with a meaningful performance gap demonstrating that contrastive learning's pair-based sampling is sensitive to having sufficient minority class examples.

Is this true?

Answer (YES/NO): NO